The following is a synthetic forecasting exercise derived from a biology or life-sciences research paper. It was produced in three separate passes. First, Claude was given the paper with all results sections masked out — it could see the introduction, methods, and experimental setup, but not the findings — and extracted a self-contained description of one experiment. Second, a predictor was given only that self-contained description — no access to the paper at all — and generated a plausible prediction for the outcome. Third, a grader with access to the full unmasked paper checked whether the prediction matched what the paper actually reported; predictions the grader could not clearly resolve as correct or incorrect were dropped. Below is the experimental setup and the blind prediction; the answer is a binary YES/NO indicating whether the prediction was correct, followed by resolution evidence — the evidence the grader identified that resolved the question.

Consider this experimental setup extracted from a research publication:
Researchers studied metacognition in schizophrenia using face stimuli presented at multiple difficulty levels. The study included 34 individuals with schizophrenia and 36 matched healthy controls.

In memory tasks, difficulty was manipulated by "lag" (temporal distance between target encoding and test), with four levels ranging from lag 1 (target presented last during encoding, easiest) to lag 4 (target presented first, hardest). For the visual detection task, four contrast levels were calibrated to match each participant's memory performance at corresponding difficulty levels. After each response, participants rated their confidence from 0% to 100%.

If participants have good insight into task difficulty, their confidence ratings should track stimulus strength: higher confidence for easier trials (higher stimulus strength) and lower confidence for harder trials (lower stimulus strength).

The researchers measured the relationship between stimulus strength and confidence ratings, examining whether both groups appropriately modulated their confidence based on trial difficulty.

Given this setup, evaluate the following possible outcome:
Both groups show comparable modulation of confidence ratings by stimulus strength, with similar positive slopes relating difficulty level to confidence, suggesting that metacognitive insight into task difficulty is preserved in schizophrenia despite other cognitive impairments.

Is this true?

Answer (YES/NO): YES